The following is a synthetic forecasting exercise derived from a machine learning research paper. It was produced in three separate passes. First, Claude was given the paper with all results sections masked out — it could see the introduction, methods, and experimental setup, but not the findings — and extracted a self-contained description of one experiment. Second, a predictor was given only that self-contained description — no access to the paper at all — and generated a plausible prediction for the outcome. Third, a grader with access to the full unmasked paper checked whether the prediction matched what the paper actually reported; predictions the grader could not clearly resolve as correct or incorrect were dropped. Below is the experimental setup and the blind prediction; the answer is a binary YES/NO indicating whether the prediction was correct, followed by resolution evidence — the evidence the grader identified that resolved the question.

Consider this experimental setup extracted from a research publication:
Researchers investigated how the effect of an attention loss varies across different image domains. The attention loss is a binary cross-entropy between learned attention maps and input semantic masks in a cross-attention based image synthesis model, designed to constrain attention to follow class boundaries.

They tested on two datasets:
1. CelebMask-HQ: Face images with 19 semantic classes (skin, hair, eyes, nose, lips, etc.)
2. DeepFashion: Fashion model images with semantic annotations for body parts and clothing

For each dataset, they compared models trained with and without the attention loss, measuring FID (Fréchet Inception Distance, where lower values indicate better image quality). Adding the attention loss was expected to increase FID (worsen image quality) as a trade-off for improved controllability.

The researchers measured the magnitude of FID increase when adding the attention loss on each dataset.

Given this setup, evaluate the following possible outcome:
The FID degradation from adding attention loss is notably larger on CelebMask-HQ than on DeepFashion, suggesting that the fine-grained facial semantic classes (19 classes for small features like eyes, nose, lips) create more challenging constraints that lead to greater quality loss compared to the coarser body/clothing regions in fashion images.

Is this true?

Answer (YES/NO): NO